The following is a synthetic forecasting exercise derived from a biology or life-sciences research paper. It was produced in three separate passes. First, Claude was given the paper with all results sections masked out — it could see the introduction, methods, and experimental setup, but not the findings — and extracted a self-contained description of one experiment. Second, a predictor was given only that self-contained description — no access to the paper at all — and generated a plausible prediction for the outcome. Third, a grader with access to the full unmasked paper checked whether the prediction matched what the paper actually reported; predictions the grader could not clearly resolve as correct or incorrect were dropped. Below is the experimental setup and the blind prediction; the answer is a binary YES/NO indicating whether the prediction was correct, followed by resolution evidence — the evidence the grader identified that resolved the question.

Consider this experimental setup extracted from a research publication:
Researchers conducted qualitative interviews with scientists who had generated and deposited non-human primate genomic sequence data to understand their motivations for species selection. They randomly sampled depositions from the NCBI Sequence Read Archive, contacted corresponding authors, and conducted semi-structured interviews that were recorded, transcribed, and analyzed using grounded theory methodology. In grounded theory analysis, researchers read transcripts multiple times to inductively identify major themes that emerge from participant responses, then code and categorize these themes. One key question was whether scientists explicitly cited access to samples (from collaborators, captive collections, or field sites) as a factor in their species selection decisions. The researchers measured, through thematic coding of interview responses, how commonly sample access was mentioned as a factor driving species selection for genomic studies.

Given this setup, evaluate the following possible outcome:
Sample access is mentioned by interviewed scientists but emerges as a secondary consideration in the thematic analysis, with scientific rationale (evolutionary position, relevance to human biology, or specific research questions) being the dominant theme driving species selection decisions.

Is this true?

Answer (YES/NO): NO